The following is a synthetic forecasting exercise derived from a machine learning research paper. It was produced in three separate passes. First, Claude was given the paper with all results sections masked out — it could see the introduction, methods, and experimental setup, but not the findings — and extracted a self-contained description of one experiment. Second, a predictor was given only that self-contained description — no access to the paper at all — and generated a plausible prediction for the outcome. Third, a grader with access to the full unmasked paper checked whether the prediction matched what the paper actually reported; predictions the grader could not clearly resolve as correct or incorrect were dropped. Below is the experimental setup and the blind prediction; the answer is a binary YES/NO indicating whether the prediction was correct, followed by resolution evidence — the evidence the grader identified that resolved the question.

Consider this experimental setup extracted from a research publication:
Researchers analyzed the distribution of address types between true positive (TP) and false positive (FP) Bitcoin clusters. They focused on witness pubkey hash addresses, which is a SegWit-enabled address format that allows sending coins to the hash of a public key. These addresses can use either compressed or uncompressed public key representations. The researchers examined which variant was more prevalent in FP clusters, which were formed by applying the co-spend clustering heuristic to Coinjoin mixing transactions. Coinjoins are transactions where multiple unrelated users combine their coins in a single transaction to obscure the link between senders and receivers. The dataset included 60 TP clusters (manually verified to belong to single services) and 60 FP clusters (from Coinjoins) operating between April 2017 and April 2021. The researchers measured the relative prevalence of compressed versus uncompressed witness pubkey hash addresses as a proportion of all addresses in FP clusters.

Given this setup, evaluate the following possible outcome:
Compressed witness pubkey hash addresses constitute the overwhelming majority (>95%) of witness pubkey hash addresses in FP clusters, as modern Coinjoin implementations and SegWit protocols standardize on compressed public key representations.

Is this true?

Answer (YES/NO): NO